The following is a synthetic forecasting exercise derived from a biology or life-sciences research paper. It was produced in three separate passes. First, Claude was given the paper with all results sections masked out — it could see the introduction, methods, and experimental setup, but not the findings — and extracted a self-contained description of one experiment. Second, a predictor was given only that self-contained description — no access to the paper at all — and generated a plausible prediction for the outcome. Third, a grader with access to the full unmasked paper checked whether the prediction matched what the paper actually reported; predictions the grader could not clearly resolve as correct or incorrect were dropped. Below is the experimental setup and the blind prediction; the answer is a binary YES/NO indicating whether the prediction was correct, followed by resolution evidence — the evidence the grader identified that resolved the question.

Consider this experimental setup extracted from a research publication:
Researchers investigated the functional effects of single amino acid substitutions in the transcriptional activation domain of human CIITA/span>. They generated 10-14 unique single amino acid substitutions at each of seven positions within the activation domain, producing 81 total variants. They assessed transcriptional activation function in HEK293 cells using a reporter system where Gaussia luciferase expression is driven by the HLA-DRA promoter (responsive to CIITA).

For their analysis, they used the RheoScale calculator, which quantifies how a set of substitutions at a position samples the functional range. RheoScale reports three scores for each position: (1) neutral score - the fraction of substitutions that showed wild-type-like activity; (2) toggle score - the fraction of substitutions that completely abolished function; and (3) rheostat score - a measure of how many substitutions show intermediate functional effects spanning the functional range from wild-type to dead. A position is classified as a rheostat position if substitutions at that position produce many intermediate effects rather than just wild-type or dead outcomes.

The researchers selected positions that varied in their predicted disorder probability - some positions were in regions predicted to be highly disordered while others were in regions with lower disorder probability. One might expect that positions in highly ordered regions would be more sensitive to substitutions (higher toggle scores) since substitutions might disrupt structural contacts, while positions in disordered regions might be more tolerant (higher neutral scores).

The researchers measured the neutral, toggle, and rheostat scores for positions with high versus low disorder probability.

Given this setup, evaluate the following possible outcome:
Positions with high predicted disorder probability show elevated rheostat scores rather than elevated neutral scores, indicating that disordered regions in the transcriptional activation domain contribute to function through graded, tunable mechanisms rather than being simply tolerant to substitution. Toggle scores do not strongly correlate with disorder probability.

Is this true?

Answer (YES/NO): NO